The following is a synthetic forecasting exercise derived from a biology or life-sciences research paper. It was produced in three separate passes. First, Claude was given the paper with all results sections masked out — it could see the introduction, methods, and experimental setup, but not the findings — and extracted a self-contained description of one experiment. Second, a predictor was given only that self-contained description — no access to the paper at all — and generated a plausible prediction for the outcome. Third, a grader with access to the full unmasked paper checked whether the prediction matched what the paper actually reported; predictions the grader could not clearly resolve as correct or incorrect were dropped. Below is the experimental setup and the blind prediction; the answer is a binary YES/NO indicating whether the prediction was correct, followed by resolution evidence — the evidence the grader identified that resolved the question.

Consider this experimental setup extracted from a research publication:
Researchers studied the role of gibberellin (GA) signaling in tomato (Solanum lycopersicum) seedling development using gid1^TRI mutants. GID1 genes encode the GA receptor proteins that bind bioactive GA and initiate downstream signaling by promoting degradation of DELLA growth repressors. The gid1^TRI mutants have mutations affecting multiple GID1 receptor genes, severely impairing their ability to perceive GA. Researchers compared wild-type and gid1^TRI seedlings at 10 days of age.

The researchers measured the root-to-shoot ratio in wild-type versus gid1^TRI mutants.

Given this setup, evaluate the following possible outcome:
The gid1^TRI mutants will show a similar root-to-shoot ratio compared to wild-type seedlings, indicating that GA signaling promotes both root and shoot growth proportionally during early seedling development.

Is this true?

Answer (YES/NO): NO